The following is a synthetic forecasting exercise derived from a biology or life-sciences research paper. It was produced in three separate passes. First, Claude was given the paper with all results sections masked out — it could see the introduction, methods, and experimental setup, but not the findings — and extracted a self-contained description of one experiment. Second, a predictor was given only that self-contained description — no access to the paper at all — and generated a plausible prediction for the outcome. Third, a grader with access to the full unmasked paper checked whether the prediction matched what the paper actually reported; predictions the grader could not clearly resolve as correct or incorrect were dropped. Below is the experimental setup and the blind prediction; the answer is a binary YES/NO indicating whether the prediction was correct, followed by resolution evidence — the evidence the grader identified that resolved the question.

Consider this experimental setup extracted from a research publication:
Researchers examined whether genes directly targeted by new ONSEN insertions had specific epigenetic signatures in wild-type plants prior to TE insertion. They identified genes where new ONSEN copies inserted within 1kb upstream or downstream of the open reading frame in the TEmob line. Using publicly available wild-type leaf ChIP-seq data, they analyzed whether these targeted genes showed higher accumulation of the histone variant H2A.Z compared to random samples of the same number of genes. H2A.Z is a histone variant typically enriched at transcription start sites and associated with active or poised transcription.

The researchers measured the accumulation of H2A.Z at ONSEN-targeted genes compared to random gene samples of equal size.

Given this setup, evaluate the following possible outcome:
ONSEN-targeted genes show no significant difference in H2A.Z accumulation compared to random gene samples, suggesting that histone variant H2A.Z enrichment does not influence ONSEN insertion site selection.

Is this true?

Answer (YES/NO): NO